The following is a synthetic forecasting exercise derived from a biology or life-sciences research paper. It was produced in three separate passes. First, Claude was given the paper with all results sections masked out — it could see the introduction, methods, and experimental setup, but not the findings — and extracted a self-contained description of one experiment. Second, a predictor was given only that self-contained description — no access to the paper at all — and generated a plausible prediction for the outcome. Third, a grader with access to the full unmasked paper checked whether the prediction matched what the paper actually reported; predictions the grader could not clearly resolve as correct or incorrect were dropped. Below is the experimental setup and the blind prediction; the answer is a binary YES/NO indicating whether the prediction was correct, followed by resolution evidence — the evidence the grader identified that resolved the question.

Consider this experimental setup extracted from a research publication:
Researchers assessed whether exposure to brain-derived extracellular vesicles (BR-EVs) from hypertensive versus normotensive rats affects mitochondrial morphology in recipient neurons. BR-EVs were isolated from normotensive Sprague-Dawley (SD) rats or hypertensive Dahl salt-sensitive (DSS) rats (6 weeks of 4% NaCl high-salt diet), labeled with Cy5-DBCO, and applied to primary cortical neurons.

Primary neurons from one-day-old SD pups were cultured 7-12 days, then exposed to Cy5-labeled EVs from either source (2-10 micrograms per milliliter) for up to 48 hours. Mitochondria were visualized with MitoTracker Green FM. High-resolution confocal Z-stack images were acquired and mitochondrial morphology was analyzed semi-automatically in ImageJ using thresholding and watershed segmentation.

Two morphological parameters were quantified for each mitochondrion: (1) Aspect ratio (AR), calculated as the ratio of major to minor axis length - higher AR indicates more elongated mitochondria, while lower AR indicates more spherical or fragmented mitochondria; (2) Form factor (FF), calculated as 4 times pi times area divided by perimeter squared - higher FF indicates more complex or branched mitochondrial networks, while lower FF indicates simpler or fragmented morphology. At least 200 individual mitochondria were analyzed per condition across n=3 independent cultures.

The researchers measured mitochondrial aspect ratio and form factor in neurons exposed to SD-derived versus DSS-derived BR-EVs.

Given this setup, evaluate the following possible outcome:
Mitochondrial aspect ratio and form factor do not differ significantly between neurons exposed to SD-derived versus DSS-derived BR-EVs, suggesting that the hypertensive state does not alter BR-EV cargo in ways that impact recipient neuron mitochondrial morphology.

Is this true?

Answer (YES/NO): NO